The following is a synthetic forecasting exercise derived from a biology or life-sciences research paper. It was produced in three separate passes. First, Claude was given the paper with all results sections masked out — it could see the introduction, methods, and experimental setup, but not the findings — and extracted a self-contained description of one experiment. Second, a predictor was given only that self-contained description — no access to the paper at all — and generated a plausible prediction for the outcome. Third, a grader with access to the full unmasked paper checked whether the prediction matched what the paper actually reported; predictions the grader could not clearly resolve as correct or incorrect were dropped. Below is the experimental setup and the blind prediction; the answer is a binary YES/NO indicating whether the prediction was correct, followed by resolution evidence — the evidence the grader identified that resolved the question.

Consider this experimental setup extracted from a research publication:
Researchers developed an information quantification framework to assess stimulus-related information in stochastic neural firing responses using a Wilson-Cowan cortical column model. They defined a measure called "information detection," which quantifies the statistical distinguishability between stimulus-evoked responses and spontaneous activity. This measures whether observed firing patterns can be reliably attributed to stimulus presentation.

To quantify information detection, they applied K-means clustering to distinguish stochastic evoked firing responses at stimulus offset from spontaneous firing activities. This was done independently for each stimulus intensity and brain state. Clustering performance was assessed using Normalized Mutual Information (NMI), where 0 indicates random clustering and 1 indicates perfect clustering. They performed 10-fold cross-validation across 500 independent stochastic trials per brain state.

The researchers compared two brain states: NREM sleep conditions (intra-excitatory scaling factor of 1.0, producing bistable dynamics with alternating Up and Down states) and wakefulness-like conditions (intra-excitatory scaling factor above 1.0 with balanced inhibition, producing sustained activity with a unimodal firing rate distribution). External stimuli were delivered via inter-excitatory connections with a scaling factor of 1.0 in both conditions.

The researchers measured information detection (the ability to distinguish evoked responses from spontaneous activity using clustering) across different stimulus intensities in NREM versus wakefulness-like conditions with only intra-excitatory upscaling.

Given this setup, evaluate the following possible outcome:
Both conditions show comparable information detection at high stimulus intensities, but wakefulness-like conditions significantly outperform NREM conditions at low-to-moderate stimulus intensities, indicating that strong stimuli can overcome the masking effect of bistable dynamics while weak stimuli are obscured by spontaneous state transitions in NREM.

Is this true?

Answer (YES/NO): NO